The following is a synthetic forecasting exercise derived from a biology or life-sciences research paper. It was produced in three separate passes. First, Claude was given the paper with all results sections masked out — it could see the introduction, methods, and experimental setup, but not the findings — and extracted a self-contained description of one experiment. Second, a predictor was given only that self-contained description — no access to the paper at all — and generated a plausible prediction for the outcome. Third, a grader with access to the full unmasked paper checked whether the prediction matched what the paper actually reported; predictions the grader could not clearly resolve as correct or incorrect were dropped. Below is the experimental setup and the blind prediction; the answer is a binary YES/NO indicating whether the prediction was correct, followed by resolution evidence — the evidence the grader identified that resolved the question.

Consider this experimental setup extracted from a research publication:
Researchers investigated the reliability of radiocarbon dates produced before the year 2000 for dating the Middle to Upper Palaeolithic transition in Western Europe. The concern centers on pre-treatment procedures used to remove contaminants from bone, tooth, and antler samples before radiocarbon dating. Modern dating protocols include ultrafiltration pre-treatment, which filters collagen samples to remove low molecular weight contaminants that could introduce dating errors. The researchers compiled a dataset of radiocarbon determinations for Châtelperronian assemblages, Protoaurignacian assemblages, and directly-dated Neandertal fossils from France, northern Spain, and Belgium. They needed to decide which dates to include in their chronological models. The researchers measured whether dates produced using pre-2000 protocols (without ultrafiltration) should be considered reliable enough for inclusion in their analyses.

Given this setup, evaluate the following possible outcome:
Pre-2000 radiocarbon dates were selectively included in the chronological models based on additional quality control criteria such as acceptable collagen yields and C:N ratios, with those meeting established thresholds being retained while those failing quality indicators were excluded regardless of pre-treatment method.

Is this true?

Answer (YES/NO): NO